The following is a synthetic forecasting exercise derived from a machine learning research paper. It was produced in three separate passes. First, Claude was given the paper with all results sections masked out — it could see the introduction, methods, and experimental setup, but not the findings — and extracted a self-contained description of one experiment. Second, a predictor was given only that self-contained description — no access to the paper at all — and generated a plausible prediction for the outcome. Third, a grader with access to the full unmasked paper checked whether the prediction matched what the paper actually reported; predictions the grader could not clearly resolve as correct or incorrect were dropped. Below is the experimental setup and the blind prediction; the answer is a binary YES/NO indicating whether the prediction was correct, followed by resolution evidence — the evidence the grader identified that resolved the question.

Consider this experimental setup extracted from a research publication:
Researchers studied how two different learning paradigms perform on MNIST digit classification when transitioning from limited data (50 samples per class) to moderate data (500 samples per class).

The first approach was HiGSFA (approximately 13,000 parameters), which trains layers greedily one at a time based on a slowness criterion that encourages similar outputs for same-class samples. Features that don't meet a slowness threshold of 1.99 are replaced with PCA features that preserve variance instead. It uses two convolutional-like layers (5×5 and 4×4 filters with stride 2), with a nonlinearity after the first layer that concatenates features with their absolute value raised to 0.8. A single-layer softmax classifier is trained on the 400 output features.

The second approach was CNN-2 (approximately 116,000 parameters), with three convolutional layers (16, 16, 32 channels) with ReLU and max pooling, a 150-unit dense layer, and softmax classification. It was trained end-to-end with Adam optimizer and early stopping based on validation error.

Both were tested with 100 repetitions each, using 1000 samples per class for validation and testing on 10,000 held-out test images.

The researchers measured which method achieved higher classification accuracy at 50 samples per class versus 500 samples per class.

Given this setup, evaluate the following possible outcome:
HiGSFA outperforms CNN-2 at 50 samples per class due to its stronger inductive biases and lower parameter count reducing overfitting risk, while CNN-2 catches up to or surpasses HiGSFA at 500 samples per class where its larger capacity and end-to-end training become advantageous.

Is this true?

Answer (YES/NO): YES